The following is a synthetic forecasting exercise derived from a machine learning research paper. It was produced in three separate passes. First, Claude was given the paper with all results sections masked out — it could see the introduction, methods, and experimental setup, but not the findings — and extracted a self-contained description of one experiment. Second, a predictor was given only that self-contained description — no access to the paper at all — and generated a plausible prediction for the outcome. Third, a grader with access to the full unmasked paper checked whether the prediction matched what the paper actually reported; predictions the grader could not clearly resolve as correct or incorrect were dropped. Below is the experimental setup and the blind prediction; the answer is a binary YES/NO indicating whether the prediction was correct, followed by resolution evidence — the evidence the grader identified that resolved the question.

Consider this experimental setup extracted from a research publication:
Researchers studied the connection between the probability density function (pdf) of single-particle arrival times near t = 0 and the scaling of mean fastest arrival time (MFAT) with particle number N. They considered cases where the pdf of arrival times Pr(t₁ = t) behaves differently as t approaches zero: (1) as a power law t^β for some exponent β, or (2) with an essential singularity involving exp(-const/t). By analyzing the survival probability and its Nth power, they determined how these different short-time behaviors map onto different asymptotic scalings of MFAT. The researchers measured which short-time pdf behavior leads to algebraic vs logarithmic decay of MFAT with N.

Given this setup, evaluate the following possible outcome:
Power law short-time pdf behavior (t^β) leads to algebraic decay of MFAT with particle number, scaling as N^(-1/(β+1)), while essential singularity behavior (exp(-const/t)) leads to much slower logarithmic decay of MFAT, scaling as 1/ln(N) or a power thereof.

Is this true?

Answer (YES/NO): YES